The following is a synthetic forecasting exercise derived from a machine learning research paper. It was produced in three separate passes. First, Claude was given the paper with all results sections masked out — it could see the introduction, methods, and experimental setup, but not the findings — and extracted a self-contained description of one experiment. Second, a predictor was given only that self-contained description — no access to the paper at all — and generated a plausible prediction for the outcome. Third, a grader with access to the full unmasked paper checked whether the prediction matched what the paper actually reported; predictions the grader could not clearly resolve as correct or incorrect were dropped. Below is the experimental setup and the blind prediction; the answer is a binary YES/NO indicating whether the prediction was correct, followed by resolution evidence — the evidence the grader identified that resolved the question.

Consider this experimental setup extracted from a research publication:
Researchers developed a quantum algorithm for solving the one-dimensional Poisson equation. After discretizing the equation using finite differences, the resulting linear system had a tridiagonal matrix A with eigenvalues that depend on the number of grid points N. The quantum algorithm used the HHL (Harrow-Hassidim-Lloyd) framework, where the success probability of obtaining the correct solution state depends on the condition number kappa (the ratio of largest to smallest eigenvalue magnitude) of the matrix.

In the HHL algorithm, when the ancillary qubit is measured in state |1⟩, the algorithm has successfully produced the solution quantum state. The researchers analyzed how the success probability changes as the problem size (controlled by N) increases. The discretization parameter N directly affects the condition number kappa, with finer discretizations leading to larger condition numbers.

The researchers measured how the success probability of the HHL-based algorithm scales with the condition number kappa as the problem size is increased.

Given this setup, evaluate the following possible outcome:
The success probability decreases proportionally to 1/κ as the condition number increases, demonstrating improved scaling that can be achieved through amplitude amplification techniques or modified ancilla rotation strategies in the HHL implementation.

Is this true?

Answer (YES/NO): NO